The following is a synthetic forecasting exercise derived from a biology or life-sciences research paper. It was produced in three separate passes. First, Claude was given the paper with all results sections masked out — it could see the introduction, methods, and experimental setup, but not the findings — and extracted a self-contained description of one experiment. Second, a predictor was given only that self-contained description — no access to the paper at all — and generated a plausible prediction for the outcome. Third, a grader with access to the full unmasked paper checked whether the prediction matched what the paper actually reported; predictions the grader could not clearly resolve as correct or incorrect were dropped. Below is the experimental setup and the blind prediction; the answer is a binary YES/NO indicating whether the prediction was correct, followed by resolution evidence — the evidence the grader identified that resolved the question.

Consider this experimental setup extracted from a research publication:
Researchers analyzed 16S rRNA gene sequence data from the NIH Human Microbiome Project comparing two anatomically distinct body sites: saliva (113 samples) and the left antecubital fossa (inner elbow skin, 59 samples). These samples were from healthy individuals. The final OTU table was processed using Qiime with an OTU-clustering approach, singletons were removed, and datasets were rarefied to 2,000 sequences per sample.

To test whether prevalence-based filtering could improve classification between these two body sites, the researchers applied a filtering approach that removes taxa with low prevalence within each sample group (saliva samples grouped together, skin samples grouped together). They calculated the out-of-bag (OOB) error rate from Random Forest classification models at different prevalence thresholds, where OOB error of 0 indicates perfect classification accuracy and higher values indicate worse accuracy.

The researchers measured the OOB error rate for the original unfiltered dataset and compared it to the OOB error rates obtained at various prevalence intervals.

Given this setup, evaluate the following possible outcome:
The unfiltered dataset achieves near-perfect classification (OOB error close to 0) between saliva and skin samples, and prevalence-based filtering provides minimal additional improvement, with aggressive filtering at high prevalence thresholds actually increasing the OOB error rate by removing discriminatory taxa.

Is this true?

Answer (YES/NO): NO